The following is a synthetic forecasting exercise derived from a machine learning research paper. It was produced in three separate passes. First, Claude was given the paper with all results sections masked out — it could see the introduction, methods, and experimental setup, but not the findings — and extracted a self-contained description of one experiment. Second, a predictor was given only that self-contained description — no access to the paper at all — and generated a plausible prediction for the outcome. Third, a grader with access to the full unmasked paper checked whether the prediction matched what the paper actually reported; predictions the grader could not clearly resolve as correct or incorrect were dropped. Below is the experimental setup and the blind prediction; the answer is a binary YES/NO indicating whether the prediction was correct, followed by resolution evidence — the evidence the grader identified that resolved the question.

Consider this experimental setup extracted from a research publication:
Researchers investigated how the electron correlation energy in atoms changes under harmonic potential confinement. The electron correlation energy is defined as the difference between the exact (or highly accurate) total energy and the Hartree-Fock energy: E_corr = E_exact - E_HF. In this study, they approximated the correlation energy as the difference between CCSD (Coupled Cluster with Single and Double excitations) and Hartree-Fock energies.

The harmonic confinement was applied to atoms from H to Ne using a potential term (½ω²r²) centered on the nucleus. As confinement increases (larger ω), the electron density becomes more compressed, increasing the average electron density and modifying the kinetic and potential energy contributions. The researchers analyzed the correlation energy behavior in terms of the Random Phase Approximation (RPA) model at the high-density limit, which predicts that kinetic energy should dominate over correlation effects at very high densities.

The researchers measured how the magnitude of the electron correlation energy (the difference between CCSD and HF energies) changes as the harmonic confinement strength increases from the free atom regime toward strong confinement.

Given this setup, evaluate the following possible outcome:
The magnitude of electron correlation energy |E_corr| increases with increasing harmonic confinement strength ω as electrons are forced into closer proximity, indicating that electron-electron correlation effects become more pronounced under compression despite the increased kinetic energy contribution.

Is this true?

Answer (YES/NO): NO